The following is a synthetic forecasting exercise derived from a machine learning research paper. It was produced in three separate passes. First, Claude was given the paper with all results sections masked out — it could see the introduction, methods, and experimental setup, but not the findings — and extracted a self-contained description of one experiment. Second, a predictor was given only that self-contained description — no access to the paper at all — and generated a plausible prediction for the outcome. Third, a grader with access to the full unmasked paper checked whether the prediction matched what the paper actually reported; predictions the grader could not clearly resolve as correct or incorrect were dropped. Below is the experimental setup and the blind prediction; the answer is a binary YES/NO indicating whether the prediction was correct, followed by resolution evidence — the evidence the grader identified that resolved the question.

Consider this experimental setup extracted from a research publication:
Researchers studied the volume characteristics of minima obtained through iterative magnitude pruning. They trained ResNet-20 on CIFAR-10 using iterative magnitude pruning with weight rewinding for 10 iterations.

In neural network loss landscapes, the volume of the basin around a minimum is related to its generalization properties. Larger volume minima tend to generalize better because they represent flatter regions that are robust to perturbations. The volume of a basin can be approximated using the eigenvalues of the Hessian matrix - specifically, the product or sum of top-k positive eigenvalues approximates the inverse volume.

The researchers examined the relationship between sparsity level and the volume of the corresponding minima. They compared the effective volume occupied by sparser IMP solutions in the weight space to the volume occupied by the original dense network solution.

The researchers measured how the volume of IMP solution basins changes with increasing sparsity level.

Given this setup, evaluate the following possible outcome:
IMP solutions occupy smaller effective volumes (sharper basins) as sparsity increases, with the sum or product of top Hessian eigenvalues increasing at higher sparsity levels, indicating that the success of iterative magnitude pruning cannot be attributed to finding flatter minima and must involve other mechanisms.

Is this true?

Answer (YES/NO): NO